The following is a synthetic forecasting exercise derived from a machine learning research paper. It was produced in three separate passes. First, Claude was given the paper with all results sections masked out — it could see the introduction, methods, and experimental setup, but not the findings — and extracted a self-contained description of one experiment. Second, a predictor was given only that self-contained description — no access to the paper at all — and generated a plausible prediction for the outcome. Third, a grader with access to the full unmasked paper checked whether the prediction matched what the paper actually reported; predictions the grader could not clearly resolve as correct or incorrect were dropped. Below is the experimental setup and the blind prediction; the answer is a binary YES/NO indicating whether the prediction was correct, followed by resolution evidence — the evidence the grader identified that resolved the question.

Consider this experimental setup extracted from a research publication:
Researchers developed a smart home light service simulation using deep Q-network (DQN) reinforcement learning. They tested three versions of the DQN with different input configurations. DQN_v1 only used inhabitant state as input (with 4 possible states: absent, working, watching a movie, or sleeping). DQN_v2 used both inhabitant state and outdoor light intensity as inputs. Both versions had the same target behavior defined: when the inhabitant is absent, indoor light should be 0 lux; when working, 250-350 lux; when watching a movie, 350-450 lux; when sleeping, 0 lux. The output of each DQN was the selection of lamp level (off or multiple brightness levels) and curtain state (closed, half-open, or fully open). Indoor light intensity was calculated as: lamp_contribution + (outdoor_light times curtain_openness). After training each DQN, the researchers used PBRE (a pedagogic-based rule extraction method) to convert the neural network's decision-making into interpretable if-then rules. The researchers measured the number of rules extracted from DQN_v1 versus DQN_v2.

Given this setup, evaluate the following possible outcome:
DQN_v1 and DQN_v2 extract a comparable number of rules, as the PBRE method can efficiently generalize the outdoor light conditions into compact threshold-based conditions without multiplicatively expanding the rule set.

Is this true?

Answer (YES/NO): YES